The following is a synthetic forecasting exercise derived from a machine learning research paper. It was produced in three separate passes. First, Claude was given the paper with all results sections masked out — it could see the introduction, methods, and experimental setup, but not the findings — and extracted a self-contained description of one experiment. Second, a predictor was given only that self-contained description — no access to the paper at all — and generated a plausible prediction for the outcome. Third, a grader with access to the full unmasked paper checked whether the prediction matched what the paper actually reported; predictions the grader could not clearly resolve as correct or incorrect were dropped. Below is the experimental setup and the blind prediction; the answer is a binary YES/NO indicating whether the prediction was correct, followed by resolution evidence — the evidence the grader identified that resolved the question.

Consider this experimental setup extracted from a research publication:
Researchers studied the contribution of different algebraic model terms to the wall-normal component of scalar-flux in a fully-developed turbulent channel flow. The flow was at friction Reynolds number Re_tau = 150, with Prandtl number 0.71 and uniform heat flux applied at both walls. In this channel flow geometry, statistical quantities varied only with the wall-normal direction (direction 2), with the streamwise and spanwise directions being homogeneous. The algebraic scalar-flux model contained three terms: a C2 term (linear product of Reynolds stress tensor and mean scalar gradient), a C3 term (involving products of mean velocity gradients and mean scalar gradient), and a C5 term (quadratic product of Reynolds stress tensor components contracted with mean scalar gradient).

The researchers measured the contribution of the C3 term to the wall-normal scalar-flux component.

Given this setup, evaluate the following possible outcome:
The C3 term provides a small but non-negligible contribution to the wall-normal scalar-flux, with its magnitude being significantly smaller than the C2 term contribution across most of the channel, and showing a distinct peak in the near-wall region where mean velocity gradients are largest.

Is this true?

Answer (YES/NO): NO